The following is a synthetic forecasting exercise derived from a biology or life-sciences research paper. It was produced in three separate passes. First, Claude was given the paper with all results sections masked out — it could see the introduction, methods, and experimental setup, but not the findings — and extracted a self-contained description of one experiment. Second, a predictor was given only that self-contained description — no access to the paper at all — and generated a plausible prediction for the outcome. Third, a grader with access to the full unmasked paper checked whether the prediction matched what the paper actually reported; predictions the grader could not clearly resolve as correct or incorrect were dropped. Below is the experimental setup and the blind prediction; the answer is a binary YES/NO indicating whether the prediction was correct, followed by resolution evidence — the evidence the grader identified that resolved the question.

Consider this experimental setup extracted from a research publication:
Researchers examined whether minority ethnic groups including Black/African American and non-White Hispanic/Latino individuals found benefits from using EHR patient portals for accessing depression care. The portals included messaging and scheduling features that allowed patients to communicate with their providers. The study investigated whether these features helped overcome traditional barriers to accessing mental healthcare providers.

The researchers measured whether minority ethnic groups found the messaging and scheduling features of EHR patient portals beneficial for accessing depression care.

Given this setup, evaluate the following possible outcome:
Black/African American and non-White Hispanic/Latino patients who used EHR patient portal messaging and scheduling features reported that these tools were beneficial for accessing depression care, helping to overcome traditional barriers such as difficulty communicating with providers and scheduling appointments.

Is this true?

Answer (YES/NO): YES